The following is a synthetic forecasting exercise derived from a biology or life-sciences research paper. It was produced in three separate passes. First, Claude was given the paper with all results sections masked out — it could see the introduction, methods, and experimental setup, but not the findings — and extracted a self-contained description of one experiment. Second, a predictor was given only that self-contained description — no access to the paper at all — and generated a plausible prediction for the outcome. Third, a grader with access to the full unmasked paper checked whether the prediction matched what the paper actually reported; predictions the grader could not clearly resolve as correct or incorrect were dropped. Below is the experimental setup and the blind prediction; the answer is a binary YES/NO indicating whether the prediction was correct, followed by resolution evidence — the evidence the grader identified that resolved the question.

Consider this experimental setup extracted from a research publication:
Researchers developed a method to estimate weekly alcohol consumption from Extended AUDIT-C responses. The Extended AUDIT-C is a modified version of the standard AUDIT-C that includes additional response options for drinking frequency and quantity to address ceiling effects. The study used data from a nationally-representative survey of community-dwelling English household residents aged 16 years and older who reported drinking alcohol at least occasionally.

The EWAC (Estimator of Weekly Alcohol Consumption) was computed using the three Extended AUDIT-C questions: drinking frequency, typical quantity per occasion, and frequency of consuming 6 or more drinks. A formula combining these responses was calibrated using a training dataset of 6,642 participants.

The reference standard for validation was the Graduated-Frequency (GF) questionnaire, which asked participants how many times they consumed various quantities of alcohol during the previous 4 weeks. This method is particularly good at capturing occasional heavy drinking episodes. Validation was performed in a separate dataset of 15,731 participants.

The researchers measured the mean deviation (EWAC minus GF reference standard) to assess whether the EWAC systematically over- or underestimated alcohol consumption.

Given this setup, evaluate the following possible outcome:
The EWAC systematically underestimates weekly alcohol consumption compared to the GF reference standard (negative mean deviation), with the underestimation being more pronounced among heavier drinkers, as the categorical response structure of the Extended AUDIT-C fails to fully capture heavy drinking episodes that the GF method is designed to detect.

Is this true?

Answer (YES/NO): NO